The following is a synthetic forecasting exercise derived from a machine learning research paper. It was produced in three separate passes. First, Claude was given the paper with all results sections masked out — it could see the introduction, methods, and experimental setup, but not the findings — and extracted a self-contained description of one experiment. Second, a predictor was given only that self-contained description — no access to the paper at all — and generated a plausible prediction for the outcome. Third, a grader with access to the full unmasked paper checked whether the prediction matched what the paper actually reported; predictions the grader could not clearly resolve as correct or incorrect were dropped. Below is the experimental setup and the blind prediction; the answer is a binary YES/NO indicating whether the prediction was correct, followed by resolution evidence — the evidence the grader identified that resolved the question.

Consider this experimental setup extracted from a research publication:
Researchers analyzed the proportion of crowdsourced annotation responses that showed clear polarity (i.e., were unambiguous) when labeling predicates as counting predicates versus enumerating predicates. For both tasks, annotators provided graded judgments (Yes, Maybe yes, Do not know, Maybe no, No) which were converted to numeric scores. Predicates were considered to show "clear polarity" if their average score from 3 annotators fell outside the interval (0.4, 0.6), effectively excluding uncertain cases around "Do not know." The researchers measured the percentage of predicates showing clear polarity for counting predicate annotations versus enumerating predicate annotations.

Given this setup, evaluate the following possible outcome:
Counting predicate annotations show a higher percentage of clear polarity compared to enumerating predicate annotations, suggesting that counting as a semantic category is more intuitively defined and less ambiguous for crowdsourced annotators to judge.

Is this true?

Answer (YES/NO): YES